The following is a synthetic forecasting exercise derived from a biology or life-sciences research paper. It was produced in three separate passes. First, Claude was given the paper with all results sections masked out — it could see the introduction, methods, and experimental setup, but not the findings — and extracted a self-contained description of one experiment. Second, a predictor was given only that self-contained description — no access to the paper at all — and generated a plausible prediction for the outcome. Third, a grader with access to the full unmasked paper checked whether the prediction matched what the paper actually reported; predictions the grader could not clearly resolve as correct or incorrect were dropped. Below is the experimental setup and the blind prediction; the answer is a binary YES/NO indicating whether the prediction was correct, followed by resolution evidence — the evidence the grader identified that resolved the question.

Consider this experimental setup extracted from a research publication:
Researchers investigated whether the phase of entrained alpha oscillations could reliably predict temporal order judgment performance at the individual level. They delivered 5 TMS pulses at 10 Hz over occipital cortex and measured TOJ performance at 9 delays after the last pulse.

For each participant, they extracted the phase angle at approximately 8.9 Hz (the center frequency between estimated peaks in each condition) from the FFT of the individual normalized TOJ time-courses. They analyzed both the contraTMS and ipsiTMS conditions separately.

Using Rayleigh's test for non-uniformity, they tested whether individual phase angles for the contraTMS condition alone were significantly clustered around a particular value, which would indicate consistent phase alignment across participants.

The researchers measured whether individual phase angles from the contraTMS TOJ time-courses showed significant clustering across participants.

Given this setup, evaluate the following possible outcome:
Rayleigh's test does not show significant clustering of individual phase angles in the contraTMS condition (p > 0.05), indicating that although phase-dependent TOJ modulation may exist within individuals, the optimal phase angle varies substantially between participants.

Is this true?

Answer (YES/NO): NO